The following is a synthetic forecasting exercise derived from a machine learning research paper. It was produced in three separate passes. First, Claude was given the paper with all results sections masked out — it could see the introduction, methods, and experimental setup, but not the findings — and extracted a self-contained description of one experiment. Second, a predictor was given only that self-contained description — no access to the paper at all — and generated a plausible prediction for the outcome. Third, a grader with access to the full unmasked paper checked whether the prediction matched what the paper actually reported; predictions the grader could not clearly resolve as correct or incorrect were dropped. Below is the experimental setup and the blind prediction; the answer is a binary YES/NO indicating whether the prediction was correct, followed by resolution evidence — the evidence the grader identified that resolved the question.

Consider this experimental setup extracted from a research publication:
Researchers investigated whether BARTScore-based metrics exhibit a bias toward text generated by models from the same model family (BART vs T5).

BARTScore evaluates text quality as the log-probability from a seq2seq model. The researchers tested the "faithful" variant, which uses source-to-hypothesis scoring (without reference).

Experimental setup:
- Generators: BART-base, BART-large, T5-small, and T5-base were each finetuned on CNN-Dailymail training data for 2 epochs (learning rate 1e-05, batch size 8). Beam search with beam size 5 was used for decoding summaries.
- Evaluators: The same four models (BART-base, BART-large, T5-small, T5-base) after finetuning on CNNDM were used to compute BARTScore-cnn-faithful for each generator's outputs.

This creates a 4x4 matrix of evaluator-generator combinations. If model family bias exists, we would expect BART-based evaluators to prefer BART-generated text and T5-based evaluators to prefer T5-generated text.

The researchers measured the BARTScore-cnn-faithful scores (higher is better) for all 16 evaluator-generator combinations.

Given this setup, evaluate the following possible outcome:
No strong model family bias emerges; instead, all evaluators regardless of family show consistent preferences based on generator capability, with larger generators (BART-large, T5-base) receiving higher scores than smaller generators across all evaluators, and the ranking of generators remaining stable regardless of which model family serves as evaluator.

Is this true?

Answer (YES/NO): NO